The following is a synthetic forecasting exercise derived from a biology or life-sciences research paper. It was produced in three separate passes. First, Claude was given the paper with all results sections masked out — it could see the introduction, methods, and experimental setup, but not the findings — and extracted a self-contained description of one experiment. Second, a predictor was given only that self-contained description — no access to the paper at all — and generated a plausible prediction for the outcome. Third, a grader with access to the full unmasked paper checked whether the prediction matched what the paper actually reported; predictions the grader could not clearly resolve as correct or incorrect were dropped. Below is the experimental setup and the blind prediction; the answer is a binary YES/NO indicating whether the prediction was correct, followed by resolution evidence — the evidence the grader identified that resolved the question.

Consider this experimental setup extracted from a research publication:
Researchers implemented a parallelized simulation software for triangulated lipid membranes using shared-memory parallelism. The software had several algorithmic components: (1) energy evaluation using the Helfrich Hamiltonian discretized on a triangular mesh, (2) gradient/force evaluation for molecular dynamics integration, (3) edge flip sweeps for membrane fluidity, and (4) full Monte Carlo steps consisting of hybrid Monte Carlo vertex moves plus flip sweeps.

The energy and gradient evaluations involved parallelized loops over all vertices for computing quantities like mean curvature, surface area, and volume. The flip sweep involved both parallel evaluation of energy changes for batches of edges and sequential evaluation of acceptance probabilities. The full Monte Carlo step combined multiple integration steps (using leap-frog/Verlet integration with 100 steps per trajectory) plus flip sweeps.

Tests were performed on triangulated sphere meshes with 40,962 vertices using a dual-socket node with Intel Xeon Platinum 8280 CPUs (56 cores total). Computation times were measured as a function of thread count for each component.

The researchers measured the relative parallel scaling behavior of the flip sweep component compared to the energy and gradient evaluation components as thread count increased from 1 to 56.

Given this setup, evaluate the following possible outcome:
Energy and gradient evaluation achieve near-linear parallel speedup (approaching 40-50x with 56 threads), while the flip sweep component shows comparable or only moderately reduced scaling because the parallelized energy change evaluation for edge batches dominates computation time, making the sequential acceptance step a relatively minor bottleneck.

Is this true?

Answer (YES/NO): NO